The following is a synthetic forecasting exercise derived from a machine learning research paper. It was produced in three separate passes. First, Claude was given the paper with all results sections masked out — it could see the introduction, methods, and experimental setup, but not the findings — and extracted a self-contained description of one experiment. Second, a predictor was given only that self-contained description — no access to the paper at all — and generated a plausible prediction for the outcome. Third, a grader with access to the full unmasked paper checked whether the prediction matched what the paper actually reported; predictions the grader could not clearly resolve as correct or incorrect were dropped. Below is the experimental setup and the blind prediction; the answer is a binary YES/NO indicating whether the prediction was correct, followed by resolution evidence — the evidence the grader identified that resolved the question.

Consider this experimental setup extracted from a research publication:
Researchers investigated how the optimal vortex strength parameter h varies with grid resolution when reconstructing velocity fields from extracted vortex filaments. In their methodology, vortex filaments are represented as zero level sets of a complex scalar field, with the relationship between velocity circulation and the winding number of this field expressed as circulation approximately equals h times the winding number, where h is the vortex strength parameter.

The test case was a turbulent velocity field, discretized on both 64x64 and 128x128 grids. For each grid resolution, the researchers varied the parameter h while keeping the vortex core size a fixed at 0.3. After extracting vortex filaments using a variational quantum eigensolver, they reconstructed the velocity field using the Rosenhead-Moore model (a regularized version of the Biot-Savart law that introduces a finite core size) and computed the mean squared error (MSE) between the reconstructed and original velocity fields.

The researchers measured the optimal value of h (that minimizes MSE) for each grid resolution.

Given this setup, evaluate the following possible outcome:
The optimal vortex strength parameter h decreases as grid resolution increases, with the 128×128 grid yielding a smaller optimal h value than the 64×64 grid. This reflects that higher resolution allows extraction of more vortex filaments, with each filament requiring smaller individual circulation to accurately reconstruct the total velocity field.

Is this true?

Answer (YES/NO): YES